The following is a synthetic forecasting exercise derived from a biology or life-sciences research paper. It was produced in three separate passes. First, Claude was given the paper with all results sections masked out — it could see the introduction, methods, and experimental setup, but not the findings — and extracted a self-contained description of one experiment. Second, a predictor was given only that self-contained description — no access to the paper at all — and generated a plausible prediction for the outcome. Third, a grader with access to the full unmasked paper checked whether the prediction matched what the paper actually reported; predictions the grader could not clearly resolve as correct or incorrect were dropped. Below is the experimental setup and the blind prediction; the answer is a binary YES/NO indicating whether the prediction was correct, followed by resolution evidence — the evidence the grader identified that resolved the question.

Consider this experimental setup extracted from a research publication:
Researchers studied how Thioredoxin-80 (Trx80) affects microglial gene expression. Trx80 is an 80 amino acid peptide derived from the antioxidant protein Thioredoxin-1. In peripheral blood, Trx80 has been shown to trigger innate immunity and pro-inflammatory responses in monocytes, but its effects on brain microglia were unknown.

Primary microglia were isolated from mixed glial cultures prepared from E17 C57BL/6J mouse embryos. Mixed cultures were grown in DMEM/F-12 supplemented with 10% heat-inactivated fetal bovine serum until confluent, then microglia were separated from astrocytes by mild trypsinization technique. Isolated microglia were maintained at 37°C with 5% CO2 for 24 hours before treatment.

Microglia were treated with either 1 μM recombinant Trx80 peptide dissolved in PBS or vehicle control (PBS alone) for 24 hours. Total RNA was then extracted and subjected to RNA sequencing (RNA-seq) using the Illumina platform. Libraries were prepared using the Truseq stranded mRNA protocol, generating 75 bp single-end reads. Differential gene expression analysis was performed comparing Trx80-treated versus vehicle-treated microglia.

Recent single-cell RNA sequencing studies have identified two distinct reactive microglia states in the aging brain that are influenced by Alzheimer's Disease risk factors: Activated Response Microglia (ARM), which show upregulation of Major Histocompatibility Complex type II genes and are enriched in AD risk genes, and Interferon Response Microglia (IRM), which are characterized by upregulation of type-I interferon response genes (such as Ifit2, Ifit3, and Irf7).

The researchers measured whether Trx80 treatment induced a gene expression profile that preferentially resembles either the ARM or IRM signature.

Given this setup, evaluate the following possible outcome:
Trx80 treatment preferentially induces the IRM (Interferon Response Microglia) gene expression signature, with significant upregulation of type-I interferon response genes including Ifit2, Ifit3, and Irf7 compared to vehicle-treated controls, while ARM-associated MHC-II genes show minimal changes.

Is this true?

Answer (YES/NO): YES